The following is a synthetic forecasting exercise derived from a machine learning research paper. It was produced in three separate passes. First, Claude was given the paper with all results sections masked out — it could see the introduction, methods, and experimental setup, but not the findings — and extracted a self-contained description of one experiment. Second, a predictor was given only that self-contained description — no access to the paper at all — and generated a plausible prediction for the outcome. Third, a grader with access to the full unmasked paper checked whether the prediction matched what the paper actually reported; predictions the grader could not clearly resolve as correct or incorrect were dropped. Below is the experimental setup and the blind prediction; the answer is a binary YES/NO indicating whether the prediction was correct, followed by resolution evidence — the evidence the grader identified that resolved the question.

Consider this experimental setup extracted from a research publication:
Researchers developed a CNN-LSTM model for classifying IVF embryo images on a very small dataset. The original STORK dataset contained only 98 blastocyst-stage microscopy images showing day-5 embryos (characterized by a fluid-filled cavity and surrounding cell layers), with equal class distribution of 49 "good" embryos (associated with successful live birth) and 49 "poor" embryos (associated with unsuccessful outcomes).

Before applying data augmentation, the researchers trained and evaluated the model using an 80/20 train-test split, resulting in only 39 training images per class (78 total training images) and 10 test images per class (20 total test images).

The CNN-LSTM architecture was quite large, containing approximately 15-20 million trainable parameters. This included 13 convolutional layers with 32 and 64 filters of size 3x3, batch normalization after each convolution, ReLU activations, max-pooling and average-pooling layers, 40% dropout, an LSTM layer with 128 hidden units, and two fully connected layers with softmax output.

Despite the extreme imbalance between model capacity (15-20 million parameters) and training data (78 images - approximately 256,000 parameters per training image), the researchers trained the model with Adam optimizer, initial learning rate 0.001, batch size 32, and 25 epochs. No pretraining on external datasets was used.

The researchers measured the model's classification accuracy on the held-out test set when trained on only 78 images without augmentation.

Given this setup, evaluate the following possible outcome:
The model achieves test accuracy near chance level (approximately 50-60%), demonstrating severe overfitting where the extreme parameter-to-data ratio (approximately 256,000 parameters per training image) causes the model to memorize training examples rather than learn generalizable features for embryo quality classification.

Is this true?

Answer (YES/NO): NO